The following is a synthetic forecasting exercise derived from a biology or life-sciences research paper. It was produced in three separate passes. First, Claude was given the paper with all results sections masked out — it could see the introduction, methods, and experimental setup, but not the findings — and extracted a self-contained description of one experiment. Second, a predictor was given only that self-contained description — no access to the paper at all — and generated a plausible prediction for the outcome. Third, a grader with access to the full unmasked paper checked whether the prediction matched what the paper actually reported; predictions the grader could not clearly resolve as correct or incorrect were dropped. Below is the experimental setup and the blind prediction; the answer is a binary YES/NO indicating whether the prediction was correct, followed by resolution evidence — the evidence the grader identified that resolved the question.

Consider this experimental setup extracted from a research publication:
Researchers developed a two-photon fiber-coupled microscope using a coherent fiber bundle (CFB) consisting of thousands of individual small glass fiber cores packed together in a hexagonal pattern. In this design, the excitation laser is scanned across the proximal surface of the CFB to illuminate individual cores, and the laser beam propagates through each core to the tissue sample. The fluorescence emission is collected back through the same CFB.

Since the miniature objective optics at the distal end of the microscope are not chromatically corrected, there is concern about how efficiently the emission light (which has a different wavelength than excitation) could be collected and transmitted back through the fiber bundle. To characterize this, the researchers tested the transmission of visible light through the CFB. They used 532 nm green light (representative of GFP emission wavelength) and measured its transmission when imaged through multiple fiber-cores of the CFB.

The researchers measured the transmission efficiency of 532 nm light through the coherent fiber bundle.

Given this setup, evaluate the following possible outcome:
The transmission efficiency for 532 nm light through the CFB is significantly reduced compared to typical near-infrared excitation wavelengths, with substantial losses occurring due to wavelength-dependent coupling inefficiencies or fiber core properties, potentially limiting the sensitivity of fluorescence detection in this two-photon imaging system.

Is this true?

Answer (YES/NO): NO